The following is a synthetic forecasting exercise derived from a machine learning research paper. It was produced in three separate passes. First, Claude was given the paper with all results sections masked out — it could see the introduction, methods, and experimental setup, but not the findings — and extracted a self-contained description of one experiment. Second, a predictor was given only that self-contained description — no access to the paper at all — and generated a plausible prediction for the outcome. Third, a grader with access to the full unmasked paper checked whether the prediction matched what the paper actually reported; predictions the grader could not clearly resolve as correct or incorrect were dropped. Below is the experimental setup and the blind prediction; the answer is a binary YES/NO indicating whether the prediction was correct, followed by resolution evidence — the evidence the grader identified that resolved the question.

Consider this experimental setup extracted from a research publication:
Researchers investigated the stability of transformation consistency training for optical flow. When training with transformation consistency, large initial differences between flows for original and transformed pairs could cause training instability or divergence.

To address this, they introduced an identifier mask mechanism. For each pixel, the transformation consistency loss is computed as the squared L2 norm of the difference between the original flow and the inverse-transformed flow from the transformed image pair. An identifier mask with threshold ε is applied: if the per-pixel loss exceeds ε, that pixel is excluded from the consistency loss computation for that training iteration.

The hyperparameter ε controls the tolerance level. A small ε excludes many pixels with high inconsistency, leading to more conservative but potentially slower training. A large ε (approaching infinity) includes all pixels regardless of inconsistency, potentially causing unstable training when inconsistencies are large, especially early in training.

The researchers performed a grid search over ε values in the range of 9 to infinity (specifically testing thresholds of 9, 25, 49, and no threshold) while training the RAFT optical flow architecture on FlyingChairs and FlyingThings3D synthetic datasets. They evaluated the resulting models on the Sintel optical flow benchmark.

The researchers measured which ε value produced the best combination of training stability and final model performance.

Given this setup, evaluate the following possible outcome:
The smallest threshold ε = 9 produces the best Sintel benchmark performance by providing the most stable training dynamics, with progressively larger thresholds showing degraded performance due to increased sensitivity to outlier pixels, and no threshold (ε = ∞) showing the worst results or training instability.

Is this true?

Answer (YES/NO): NO